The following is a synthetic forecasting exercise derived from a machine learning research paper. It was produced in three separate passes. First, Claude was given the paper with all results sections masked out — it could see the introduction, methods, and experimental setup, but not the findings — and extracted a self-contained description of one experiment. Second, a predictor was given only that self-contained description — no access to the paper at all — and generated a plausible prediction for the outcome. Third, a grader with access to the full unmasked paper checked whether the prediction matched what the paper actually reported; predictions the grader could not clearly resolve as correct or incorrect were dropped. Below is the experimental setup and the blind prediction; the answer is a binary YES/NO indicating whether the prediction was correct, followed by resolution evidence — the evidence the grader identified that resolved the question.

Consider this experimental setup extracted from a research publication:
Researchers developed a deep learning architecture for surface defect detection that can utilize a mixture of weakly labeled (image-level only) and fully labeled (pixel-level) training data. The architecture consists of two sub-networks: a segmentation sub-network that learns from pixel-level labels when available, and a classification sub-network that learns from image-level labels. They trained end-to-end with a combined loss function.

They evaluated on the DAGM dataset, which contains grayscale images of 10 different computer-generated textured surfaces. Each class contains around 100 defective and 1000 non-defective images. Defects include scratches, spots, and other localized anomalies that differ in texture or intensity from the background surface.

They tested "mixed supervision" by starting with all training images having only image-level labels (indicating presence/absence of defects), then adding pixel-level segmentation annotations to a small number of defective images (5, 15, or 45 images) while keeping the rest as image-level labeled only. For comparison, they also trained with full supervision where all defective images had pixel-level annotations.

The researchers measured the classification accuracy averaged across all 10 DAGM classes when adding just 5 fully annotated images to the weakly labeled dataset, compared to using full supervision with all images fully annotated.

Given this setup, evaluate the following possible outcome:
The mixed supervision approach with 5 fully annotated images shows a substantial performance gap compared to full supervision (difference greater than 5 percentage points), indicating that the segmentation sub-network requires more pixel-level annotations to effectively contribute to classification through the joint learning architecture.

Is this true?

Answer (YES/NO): YES